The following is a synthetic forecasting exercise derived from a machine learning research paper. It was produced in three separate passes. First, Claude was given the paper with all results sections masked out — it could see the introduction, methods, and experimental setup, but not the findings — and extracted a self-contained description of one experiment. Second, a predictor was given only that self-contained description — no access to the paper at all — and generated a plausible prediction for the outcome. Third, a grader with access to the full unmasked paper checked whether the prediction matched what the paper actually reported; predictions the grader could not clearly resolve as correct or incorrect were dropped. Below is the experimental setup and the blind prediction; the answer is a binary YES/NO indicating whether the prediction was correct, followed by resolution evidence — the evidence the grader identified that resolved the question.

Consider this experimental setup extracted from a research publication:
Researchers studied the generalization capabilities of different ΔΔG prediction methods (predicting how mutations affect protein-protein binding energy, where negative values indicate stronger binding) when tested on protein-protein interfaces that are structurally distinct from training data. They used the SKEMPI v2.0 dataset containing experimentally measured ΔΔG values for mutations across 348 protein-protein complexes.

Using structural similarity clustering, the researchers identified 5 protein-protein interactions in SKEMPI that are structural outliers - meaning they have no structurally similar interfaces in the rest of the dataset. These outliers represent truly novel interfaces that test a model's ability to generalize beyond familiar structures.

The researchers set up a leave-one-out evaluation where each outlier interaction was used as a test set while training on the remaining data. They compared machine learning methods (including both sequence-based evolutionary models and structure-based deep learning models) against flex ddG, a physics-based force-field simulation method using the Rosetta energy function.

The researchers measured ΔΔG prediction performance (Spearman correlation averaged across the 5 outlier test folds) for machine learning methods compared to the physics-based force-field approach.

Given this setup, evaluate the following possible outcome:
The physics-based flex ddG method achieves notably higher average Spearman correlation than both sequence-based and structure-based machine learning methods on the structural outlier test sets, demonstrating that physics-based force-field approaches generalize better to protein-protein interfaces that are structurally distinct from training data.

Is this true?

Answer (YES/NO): YES